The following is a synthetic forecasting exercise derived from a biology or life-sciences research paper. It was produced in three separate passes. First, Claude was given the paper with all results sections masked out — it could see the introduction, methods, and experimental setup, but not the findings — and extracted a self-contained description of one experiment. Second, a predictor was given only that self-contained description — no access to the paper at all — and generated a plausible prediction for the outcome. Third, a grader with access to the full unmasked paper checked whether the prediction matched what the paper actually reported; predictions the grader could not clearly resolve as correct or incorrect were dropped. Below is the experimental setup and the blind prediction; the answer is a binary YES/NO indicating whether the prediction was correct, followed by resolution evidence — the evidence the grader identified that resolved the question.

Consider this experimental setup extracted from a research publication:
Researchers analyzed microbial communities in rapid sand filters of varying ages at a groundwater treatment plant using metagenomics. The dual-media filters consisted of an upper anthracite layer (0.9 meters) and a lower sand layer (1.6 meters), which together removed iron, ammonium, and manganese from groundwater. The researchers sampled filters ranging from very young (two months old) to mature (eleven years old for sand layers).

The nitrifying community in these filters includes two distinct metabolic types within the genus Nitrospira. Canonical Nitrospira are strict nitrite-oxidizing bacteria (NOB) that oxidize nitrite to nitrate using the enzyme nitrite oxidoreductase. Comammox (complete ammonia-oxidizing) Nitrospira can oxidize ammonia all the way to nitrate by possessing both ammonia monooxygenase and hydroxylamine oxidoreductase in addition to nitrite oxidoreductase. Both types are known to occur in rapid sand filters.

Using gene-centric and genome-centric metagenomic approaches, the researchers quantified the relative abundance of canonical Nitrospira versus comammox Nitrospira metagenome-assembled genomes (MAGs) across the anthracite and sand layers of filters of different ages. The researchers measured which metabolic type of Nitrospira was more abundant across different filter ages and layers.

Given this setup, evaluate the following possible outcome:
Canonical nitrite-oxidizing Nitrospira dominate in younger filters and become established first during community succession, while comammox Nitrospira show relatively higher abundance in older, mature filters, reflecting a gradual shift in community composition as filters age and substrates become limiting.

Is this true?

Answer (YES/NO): YES